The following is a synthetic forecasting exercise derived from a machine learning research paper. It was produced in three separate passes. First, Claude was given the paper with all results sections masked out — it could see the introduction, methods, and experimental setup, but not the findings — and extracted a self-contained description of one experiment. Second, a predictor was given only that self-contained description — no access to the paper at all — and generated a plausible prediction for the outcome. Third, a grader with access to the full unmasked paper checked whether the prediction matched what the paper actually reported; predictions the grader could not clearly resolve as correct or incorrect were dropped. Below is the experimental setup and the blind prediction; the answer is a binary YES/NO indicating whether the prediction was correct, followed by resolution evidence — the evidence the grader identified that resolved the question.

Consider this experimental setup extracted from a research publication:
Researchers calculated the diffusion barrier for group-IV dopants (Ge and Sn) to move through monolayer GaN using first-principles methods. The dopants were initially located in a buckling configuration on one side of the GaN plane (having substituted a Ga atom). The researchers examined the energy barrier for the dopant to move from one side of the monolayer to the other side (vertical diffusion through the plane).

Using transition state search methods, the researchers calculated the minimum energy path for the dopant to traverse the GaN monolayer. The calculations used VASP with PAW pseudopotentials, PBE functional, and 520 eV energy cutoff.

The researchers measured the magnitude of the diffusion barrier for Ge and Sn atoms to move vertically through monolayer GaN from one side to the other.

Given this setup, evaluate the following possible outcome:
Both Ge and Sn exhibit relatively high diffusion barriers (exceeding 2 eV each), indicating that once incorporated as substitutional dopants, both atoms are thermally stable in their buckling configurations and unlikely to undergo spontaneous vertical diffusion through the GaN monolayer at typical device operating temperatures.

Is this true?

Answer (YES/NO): NO